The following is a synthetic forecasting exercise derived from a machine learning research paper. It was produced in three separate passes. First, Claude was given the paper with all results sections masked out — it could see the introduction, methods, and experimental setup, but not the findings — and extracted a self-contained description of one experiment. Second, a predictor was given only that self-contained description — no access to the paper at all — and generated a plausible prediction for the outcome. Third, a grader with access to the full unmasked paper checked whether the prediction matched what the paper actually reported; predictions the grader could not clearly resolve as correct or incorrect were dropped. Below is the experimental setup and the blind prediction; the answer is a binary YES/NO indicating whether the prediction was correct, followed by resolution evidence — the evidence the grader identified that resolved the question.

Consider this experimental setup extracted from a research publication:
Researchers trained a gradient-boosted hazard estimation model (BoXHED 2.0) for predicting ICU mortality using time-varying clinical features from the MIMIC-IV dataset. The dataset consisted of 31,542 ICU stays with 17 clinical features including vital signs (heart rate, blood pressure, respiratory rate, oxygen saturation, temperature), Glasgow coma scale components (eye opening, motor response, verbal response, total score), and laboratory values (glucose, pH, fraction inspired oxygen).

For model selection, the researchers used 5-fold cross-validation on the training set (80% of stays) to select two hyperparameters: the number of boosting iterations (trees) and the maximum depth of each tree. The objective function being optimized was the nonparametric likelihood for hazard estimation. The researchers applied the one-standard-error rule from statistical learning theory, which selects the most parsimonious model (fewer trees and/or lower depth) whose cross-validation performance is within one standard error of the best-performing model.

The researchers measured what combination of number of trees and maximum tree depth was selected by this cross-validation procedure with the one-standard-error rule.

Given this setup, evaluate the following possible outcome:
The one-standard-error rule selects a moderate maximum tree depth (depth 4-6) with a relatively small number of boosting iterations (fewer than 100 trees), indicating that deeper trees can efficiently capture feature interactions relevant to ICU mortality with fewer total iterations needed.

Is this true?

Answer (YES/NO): NO